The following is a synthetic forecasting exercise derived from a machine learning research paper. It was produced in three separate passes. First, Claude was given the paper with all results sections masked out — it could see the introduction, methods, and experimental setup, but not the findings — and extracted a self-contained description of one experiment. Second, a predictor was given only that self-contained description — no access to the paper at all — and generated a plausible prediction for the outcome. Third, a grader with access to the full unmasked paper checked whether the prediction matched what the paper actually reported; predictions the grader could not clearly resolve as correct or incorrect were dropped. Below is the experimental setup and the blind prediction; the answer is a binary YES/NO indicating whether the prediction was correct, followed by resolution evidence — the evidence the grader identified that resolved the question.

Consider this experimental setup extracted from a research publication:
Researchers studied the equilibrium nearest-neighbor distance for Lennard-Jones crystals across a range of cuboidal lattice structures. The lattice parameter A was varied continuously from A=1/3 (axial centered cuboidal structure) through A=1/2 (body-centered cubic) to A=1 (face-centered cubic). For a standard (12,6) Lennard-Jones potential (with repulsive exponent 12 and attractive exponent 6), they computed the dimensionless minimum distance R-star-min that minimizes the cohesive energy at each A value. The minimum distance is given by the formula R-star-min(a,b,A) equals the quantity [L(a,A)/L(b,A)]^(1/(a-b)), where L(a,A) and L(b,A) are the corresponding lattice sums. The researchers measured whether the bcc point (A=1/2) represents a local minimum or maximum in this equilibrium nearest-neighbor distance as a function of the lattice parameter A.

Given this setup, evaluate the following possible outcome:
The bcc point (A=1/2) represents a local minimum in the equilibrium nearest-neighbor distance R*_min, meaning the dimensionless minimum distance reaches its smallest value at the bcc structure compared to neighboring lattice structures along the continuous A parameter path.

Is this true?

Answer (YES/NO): YES